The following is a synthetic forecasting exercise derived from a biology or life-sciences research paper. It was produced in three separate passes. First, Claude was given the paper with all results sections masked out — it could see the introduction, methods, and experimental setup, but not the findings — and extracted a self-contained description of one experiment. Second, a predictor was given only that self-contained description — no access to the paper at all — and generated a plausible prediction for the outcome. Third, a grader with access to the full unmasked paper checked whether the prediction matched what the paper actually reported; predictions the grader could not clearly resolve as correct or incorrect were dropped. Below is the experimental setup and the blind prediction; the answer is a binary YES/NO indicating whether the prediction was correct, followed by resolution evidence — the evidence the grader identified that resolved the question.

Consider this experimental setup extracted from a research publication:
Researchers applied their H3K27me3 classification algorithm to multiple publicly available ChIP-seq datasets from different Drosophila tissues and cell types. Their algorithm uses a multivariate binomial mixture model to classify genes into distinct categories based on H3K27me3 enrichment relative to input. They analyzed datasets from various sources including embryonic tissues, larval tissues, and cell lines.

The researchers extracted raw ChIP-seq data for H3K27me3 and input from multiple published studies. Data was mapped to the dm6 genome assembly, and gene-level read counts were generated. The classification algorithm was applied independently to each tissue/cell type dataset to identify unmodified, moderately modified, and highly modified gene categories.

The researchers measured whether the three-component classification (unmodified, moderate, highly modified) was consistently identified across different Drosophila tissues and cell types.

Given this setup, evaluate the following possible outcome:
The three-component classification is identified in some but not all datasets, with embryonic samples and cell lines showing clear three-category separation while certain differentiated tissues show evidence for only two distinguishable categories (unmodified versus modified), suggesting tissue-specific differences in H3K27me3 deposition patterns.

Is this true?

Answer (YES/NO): NO